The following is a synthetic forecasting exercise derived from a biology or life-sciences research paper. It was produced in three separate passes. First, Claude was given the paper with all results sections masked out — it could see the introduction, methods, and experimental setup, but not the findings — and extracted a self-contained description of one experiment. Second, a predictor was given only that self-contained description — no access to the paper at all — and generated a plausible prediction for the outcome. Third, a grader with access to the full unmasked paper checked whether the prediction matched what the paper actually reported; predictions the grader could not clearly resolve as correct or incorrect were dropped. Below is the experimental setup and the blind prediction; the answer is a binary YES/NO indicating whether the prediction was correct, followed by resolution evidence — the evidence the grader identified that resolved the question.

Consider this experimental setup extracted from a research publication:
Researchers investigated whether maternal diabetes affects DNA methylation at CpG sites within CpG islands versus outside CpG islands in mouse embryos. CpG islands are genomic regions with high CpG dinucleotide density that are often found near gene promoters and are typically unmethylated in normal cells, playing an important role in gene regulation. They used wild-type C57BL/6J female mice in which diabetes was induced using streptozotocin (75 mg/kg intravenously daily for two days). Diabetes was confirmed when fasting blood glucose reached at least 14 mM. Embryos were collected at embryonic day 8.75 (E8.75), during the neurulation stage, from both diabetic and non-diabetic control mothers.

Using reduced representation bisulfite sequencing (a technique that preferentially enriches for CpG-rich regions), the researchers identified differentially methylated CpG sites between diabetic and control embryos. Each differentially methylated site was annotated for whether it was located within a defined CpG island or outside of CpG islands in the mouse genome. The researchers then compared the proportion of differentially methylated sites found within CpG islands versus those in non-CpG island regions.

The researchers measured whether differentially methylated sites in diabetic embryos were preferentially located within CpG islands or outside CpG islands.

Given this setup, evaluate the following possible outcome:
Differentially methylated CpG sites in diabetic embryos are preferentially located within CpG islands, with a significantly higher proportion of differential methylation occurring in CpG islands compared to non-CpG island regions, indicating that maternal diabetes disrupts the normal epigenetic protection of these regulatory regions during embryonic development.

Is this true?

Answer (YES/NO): NO